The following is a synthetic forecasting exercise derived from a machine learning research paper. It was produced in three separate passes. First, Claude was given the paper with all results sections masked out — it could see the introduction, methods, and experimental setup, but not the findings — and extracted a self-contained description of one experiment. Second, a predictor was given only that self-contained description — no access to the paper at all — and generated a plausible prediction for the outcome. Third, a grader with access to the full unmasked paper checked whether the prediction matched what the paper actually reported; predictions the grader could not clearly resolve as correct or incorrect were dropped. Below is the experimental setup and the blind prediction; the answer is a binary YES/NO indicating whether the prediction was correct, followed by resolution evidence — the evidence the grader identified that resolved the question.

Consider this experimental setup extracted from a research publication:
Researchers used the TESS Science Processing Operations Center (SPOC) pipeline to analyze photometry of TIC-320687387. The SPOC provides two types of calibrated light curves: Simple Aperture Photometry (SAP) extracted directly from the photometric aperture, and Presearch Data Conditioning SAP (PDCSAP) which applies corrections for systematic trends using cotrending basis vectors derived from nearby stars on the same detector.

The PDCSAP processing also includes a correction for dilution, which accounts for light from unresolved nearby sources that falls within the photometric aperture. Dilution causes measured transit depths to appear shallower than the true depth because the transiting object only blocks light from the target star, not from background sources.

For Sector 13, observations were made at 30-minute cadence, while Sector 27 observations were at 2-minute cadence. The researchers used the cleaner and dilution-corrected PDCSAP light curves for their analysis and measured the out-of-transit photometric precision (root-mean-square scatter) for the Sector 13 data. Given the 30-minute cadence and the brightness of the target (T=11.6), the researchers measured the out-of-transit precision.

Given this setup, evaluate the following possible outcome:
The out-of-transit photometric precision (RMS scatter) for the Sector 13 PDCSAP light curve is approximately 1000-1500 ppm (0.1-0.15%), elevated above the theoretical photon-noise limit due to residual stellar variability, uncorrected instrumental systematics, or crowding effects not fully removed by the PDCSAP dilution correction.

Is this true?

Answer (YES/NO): NO